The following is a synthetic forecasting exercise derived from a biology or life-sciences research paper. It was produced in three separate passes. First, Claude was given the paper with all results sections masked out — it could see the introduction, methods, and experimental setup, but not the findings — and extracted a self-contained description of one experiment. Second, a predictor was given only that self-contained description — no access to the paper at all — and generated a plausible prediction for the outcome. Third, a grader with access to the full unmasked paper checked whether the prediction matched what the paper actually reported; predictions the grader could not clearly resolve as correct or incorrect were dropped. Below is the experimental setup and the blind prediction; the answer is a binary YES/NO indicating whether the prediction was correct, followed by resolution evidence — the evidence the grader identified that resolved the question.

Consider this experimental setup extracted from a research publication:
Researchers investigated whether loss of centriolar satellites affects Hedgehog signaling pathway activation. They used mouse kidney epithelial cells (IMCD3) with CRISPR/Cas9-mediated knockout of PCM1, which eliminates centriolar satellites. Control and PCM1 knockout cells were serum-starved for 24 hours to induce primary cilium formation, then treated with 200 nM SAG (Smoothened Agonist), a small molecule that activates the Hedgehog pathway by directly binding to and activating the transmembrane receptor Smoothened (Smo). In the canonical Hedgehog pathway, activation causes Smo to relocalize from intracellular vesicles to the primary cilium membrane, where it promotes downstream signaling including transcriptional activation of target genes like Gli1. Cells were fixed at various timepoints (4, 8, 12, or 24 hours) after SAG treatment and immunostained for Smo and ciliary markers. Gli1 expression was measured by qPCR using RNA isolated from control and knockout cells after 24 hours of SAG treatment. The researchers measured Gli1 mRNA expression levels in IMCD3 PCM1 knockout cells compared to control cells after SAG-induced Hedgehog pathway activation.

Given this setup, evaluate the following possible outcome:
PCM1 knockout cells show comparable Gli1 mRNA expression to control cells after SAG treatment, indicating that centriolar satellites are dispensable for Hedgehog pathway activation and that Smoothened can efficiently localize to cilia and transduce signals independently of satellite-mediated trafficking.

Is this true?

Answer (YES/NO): NO